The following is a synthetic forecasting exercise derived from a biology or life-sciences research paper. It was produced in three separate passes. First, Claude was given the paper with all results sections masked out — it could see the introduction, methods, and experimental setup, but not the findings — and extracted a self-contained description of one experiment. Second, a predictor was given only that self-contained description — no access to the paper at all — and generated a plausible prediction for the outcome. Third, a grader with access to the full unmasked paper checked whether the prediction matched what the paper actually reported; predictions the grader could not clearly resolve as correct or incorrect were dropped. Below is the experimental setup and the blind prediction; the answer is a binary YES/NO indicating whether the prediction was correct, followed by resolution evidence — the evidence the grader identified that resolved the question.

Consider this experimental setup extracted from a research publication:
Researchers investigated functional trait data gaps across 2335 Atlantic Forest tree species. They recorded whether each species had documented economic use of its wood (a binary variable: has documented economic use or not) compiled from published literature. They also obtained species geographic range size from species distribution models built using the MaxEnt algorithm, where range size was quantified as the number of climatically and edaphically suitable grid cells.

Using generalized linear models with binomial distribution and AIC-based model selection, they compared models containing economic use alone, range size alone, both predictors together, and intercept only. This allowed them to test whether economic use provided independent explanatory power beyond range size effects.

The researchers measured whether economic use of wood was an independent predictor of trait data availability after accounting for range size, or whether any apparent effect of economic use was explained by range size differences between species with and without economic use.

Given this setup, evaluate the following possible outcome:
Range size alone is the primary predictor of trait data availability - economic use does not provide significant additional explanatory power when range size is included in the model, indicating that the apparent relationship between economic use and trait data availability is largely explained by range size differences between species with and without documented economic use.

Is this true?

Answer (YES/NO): NO